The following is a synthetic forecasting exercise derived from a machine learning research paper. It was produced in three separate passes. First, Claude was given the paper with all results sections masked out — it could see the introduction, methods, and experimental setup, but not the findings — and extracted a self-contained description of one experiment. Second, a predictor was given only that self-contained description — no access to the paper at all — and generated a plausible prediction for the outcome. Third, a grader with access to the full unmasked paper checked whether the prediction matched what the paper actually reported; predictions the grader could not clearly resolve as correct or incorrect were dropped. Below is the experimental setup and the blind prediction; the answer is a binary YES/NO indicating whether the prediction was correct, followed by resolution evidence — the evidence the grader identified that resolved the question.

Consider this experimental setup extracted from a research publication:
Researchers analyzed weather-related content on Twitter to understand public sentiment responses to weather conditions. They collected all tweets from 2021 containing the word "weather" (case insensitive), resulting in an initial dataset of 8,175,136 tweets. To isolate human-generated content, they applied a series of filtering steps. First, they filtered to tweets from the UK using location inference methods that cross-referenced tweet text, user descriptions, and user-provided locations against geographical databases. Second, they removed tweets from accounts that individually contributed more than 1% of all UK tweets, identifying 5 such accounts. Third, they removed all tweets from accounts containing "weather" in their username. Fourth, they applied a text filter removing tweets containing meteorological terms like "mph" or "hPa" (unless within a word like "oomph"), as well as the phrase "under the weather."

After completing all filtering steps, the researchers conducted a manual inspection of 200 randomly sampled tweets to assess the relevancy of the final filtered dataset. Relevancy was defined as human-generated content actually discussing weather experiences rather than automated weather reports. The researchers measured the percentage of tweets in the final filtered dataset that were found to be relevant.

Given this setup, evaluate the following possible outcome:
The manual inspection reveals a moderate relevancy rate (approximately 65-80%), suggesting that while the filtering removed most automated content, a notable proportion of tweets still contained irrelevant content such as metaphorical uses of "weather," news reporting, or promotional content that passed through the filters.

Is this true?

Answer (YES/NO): NO